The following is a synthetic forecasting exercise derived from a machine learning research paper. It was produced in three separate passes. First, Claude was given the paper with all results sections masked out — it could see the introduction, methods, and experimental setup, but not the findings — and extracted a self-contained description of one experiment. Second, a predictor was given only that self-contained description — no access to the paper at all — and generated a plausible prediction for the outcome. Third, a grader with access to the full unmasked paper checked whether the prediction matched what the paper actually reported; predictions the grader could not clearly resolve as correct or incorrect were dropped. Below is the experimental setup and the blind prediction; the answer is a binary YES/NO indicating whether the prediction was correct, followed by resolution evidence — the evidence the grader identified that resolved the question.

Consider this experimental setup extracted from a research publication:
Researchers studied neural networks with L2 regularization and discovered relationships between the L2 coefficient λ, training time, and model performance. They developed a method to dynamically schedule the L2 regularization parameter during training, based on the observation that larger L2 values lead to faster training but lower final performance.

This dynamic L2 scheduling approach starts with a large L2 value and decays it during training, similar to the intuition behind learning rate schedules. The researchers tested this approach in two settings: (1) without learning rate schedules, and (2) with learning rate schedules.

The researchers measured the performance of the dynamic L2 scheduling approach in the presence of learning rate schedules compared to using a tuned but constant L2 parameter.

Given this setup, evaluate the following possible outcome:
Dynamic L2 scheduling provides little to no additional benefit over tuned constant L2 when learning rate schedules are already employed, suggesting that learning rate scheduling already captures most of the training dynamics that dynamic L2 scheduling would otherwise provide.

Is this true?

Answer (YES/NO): NO